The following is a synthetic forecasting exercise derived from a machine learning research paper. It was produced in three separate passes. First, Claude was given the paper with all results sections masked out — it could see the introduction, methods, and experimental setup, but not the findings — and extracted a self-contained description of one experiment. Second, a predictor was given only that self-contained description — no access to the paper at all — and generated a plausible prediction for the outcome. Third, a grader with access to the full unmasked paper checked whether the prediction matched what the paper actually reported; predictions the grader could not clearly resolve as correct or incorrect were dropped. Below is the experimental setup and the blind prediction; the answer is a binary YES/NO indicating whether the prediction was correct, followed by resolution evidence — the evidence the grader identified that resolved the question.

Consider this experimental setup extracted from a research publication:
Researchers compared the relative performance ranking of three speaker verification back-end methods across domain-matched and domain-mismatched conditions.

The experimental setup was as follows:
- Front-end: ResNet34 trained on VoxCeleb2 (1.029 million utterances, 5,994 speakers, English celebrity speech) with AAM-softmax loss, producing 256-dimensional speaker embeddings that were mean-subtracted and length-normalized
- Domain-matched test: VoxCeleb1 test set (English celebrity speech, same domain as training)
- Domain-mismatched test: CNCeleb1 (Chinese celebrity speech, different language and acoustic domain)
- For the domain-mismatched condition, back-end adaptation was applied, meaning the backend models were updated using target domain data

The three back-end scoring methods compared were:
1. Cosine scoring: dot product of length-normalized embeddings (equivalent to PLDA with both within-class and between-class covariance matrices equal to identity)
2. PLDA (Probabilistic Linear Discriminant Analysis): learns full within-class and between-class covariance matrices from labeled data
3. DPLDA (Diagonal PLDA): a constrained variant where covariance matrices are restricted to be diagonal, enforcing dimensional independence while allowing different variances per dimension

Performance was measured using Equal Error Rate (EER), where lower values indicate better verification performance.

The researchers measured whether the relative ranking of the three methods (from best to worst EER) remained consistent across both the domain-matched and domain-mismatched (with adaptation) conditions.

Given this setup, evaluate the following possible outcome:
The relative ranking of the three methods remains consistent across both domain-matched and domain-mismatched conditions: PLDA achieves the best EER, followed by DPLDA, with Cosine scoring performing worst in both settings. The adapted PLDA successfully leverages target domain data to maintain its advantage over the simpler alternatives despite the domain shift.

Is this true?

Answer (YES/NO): NO